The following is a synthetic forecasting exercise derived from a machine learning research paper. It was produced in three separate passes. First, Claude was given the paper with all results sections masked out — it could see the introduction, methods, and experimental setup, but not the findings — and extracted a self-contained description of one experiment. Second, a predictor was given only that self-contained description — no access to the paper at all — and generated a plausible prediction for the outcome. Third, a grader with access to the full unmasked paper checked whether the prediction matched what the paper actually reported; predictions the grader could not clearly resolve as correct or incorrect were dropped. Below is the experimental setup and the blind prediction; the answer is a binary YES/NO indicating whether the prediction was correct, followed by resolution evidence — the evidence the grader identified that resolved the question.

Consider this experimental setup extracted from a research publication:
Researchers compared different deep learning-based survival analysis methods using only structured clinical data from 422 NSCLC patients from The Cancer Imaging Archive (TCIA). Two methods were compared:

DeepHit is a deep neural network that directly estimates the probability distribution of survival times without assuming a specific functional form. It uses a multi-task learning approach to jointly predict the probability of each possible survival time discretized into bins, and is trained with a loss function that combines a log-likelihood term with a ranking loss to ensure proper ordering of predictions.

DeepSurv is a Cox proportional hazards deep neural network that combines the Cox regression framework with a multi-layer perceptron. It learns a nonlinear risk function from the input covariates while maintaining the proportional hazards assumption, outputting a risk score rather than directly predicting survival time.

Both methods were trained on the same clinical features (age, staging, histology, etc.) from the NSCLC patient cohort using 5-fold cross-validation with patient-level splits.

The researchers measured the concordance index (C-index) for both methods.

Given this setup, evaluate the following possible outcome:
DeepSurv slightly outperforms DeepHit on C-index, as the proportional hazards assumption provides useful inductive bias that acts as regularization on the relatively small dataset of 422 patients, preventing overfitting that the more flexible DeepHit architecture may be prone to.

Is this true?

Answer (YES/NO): NO